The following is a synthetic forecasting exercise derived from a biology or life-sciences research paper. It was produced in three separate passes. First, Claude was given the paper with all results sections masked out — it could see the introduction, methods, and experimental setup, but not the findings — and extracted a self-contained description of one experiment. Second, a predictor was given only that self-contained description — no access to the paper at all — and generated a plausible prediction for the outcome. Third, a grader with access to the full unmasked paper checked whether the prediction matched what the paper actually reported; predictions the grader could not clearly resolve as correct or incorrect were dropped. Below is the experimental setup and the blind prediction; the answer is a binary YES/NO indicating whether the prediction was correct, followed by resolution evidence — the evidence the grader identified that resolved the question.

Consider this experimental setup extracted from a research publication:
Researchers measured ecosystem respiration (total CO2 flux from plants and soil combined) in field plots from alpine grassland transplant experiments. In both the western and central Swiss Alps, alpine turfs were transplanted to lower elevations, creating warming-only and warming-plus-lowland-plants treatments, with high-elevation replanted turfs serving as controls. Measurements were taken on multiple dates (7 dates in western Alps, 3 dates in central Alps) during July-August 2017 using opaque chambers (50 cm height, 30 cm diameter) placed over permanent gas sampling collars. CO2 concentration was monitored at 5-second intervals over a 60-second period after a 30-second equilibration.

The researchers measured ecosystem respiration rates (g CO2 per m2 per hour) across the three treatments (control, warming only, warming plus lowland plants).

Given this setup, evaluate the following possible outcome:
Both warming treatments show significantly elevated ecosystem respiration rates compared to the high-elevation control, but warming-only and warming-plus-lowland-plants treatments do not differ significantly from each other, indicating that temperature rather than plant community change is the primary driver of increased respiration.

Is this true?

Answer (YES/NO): NO